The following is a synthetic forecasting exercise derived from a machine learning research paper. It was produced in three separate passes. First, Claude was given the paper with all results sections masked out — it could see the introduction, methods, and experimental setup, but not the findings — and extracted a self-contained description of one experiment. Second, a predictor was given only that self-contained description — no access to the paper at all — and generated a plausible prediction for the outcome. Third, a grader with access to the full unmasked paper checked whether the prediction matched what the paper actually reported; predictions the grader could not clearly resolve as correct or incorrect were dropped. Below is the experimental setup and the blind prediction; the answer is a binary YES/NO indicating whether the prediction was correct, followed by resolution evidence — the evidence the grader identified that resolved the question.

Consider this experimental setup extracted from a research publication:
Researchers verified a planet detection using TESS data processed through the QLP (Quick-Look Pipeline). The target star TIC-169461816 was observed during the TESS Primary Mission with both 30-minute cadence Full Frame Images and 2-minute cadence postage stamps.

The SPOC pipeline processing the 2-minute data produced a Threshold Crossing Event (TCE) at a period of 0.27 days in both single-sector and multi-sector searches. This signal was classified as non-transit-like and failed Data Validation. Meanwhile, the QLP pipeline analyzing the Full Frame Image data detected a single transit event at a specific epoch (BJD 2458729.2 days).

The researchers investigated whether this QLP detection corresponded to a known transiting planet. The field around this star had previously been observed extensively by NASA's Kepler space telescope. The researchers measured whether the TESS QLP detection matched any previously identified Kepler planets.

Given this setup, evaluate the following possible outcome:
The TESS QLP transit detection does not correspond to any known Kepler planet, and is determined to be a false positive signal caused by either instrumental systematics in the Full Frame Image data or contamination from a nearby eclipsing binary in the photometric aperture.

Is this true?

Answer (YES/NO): NO